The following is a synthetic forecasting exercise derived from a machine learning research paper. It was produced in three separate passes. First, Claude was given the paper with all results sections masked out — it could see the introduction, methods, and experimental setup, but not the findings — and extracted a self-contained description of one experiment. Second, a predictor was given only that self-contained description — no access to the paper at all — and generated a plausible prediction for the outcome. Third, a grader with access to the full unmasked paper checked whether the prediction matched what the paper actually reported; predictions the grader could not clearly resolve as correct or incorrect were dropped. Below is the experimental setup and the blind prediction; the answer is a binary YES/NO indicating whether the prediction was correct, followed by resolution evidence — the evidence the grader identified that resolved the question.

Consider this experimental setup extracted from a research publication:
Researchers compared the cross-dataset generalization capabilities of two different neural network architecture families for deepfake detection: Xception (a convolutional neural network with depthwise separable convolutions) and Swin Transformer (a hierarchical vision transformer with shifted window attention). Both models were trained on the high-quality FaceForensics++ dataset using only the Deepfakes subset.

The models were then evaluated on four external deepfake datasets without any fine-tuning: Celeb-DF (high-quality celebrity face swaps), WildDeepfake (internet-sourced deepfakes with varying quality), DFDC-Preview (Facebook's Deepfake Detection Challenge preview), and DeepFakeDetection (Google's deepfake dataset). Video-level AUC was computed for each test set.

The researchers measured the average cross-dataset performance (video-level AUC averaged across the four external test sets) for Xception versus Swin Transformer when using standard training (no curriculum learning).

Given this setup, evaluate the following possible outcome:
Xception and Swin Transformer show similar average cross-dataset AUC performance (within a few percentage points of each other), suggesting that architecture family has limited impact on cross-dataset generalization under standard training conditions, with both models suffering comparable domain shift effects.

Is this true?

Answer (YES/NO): NO